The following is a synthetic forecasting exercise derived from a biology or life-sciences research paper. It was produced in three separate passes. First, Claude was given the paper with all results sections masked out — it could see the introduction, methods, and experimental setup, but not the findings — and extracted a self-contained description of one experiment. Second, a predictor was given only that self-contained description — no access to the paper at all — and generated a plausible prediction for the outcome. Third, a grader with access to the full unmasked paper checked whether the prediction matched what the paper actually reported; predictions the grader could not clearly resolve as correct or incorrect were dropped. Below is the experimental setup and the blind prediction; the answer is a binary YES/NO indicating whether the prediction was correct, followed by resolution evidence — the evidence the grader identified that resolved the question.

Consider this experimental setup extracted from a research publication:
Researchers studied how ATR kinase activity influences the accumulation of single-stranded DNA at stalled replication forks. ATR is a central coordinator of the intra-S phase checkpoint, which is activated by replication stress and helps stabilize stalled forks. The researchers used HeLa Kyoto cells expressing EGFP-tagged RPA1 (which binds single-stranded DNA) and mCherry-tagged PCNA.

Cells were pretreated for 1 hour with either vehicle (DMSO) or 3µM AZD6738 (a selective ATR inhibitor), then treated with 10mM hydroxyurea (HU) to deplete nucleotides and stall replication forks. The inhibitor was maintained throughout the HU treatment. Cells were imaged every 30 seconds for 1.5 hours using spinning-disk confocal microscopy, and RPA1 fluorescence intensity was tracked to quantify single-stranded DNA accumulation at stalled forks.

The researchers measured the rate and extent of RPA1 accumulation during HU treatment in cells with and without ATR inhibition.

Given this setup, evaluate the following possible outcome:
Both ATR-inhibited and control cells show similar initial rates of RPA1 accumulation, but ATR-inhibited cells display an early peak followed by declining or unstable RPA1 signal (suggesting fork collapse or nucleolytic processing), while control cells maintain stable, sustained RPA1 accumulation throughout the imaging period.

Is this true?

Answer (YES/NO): NO